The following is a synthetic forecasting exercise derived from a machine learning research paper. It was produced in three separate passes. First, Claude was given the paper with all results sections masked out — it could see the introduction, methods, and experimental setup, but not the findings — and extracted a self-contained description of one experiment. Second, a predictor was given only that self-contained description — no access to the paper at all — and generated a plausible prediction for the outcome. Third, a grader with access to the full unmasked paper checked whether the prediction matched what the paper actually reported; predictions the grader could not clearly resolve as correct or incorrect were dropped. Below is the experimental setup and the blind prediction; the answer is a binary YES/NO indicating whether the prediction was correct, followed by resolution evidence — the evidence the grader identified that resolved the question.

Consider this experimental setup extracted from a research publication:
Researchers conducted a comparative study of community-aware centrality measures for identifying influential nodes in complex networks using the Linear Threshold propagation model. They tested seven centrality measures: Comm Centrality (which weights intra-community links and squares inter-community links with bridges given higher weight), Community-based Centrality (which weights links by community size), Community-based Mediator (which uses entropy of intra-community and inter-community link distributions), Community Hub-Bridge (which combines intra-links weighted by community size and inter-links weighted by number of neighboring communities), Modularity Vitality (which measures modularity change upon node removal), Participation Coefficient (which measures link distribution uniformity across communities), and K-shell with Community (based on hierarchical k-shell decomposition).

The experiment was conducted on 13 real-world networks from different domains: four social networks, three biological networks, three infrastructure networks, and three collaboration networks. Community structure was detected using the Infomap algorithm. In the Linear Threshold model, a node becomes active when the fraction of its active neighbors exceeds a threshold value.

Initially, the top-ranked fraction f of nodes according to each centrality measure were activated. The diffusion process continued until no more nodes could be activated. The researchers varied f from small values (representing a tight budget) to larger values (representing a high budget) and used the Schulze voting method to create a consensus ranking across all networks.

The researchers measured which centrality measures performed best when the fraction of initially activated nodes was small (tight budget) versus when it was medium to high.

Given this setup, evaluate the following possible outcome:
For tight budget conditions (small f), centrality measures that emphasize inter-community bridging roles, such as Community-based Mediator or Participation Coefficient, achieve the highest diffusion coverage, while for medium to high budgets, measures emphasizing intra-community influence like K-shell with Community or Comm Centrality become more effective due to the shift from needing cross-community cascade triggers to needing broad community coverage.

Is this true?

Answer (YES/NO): NO